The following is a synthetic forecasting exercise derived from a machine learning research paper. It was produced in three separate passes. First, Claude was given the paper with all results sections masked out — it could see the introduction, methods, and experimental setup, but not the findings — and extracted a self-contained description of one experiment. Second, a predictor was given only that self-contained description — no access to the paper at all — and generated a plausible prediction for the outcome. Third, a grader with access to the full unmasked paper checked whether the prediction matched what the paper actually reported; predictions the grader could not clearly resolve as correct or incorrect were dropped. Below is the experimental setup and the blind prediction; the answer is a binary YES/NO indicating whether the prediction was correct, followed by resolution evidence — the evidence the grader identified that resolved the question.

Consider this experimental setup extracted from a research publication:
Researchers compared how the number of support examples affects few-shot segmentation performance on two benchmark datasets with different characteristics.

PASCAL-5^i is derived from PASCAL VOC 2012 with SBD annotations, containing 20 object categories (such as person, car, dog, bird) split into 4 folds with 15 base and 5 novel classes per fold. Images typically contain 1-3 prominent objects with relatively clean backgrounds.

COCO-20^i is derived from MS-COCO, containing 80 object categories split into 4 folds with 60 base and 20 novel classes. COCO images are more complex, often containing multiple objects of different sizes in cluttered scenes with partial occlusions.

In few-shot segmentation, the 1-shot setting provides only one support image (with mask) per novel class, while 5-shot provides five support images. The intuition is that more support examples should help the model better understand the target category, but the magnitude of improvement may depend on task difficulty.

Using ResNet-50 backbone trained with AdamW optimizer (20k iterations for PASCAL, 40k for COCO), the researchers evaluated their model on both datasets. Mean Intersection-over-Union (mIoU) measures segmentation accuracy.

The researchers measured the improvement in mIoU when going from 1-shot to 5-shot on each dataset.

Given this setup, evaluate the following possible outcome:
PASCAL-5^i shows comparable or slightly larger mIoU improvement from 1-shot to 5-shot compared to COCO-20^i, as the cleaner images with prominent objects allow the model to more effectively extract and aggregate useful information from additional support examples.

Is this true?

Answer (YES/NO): NO